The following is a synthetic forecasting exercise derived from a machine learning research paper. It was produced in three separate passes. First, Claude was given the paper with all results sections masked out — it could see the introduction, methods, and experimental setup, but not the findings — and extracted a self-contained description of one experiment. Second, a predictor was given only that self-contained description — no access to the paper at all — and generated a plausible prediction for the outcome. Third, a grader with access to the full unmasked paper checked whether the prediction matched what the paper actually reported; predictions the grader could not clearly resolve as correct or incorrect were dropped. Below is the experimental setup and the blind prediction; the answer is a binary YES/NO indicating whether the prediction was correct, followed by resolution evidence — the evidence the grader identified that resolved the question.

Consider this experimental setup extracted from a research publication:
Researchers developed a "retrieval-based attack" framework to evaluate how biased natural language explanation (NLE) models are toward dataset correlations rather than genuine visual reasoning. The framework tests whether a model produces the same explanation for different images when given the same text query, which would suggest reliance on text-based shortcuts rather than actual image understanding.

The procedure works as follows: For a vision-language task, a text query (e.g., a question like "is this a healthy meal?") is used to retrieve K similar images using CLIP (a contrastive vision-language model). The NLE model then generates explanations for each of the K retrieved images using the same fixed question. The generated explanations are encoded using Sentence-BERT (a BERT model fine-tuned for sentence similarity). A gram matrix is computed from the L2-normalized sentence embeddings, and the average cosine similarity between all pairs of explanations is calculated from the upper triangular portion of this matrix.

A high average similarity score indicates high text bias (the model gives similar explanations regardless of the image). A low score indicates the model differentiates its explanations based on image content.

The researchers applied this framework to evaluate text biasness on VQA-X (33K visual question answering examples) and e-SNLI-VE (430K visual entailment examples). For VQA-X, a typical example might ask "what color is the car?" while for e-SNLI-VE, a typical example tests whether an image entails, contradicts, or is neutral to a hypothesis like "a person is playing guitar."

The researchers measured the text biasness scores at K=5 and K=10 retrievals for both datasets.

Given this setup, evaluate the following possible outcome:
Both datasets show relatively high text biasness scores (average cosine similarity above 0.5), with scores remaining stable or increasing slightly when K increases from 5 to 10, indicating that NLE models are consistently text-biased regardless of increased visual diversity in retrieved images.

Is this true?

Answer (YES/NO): NO